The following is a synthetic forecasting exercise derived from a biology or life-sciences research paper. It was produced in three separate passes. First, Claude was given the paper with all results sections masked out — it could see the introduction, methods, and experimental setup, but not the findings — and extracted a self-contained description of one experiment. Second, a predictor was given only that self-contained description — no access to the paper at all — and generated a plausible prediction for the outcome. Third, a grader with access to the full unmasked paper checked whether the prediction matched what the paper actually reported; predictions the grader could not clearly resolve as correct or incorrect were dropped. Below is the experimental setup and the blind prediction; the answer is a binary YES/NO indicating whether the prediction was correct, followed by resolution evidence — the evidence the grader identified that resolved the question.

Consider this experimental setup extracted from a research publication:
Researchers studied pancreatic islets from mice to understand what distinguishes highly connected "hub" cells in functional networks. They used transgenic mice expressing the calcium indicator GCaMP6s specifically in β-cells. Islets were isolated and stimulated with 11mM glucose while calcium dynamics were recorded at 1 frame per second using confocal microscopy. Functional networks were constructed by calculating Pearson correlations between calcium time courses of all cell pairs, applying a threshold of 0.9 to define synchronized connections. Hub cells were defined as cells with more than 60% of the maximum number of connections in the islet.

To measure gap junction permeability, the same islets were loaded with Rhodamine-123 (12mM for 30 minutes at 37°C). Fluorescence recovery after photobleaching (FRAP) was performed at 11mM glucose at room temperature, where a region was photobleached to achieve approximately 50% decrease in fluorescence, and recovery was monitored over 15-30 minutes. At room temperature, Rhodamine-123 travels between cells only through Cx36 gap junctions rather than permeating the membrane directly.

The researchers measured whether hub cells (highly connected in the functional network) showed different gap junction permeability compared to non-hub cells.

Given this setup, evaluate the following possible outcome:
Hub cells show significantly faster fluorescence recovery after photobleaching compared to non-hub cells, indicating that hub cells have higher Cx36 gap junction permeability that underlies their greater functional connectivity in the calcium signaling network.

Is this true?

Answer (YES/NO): NO